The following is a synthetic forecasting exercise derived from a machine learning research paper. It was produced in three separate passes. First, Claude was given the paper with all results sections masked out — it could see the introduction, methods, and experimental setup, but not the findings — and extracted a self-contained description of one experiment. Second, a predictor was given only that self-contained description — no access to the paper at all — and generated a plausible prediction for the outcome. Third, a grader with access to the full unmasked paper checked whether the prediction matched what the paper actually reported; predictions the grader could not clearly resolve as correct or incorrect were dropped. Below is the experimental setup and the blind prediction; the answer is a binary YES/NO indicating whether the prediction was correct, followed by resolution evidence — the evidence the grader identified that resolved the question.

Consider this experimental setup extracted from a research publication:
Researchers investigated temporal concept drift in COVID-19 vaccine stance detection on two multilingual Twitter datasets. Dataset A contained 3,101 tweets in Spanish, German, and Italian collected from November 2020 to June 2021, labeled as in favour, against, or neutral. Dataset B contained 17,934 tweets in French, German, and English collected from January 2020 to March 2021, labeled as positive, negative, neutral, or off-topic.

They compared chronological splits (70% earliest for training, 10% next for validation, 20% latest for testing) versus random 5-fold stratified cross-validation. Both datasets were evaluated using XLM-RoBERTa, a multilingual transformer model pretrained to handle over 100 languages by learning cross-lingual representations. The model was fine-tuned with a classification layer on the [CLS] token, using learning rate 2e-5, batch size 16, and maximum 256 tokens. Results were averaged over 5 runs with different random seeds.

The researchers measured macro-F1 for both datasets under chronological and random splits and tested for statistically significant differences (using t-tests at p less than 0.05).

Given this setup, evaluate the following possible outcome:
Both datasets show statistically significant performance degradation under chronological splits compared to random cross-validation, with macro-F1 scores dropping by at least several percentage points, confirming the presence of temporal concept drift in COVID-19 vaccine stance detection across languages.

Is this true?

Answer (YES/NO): NO